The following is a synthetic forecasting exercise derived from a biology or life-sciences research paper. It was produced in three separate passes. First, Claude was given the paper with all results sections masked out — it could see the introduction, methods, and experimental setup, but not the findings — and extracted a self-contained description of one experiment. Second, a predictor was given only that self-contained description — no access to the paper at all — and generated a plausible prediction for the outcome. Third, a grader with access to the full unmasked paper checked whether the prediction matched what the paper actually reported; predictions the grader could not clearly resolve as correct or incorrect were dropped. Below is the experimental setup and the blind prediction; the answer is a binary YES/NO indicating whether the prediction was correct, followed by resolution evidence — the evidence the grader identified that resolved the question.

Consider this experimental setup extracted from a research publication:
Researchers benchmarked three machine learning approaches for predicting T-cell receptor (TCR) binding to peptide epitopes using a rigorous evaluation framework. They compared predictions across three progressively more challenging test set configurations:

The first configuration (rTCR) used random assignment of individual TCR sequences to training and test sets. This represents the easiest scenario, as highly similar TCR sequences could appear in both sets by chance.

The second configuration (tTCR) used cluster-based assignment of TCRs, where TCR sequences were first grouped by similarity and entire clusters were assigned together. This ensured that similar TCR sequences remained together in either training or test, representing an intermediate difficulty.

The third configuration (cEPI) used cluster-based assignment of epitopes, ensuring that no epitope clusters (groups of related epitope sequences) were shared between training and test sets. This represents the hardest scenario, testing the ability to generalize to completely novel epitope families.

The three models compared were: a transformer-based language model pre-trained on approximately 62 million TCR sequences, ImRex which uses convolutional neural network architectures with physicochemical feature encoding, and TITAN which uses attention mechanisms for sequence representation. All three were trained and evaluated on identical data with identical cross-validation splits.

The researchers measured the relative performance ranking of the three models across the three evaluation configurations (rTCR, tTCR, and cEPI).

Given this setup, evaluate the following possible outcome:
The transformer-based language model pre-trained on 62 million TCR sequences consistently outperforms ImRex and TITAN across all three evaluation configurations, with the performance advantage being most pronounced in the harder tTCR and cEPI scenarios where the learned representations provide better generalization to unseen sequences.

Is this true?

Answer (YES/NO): NO